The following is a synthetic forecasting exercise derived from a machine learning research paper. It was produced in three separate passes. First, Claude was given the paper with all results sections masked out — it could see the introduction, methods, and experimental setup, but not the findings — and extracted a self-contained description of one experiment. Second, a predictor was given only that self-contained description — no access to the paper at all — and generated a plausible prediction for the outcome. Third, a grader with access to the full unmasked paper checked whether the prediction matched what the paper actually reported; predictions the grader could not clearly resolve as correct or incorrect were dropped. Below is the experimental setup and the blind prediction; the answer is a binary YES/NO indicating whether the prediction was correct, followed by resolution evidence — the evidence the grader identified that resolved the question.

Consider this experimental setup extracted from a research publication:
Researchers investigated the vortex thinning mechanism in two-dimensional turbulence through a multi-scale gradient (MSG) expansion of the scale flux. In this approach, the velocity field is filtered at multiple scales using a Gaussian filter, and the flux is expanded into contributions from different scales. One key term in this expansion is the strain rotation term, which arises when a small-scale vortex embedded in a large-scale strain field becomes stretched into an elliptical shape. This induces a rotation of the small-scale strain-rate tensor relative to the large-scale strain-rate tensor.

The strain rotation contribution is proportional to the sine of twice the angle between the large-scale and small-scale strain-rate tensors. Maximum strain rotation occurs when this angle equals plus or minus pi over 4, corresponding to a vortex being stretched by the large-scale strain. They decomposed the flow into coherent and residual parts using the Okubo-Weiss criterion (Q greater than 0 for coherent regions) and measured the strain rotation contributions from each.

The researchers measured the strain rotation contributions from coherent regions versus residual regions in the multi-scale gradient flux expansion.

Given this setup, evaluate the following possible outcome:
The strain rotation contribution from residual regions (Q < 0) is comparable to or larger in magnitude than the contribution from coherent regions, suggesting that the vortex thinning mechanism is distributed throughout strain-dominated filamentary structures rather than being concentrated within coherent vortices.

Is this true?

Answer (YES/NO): YES